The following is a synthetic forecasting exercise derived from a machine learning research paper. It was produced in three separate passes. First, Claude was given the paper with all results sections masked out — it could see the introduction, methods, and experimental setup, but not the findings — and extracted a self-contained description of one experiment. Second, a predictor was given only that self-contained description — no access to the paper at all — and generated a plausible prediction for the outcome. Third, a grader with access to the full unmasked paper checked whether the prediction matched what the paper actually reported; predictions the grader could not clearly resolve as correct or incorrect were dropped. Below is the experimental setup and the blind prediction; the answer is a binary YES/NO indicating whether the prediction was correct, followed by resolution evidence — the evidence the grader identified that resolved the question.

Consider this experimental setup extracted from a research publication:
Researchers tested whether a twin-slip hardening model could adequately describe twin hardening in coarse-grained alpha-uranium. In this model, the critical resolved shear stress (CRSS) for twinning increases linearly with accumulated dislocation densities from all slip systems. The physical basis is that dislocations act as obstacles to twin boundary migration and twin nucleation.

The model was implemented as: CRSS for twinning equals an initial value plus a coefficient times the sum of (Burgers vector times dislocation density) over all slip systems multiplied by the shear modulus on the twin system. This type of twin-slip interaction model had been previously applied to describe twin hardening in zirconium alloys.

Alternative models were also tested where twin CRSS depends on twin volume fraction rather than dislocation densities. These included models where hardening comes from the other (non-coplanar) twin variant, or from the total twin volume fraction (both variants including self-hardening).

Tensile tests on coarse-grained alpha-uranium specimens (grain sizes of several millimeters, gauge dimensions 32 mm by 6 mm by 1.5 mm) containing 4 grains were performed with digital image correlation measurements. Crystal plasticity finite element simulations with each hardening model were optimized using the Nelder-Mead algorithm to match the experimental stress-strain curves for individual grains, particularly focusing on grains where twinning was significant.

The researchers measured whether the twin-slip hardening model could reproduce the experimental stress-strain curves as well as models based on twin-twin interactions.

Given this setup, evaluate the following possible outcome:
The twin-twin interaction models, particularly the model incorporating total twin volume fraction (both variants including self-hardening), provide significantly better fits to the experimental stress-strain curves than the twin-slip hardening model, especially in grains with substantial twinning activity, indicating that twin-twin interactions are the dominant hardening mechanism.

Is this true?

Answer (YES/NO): NO